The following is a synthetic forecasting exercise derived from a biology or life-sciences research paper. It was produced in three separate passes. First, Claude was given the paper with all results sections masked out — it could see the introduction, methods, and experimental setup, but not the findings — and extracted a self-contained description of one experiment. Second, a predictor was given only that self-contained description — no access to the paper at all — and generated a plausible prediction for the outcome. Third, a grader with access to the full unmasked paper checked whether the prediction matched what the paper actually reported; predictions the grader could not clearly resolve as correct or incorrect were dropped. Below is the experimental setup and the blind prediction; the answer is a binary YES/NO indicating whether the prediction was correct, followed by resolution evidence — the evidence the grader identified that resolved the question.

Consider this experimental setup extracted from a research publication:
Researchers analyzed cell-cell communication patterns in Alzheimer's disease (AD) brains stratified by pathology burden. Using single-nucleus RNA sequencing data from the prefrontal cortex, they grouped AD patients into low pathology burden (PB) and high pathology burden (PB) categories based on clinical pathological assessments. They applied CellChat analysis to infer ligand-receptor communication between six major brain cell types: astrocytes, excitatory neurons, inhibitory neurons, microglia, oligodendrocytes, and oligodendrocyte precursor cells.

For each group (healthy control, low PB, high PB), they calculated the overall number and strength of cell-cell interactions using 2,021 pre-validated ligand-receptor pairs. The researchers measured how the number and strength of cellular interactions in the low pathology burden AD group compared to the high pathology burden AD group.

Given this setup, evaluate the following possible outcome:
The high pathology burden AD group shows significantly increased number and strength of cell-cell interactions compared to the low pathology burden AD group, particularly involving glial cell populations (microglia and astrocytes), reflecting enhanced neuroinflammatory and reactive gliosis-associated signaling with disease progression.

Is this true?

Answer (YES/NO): NO